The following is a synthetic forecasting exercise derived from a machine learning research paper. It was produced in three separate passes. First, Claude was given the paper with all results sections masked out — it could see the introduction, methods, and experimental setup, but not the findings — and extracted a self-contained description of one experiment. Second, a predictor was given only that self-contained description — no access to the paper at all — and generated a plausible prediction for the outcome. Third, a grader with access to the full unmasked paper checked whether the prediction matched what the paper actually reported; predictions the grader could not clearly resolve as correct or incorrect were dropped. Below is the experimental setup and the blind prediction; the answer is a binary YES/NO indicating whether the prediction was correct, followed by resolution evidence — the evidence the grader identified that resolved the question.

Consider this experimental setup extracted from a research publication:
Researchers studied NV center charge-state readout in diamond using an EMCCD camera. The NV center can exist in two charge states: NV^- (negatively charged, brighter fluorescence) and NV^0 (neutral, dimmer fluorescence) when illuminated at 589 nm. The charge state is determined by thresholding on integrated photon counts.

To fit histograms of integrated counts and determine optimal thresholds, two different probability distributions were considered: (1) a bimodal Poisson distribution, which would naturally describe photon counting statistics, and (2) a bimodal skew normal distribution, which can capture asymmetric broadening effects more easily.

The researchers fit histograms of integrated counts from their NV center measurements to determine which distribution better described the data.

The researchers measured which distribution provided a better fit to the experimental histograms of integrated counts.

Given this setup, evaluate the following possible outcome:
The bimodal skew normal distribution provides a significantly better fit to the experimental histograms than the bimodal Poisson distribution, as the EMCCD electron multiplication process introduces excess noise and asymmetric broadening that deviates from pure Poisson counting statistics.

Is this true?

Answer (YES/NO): NO